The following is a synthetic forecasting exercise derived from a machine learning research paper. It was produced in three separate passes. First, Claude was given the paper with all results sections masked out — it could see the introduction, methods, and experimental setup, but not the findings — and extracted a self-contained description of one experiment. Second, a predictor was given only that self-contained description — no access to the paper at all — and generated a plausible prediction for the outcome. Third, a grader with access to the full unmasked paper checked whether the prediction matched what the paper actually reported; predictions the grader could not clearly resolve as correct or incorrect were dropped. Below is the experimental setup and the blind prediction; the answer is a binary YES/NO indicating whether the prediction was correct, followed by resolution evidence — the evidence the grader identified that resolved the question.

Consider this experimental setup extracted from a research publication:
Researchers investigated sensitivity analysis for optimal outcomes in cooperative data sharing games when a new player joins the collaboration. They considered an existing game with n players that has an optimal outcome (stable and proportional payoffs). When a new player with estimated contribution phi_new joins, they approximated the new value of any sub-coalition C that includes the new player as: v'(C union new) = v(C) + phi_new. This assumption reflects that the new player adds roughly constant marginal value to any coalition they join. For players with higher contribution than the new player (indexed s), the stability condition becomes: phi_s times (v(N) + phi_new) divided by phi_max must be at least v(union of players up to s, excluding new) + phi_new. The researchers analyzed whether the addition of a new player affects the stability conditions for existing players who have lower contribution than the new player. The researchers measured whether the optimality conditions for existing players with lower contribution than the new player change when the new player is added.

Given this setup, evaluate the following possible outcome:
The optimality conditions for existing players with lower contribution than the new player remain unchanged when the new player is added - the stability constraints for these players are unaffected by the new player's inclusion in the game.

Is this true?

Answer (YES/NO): YES